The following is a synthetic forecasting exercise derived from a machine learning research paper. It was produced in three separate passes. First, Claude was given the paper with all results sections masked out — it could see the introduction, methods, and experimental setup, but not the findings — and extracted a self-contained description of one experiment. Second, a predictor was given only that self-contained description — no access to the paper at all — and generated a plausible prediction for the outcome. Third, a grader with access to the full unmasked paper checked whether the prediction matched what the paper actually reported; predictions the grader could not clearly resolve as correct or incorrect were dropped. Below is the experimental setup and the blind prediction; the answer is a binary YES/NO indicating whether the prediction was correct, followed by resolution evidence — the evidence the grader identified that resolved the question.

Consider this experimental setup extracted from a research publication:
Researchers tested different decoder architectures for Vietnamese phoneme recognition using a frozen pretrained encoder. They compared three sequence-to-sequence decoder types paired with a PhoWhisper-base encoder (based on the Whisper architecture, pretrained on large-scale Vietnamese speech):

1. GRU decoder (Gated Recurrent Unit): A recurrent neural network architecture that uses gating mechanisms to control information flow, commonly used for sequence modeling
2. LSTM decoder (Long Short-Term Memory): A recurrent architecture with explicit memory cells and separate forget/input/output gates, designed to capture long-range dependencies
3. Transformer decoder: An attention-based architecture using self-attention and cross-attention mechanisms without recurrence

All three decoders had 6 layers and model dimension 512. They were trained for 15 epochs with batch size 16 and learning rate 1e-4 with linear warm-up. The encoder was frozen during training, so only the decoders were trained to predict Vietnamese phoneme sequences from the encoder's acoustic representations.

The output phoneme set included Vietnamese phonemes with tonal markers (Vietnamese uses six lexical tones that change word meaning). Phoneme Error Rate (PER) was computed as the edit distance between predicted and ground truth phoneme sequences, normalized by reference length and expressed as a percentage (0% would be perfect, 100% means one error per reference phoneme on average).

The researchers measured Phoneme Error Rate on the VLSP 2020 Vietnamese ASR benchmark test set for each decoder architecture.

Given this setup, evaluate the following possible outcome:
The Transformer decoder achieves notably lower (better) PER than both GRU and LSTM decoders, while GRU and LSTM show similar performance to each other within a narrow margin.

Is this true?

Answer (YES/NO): NO